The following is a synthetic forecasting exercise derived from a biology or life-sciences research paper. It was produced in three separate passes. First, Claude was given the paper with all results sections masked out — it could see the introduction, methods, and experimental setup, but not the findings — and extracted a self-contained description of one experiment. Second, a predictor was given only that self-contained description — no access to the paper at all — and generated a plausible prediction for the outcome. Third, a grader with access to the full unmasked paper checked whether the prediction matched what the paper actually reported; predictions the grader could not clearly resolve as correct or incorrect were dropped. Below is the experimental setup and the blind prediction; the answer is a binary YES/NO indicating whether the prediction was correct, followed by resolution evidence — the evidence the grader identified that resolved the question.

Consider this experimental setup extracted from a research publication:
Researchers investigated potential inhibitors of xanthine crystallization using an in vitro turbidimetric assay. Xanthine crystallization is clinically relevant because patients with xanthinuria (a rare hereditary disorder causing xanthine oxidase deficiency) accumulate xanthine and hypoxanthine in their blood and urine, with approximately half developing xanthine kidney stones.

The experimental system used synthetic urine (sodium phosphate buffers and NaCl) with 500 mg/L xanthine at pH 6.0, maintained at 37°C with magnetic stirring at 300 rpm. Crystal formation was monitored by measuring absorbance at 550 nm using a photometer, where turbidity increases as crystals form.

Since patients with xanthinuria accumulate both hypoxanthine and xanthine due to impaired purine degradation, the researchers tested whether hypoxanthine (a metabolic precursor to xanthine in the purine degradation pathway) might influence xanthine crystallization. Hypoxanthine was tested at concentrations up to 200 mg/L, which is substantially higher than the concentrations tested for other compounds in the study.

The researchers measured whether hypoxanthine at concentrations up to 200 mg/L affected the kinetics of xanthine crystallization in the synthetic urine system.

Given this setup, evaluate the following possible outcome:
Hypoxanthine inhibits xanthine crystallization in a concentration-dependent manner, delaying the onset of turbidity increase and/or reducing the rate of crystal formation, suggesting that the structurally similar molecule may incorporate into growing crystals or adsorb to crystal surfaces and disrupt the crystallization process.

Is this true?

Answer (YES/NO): NO